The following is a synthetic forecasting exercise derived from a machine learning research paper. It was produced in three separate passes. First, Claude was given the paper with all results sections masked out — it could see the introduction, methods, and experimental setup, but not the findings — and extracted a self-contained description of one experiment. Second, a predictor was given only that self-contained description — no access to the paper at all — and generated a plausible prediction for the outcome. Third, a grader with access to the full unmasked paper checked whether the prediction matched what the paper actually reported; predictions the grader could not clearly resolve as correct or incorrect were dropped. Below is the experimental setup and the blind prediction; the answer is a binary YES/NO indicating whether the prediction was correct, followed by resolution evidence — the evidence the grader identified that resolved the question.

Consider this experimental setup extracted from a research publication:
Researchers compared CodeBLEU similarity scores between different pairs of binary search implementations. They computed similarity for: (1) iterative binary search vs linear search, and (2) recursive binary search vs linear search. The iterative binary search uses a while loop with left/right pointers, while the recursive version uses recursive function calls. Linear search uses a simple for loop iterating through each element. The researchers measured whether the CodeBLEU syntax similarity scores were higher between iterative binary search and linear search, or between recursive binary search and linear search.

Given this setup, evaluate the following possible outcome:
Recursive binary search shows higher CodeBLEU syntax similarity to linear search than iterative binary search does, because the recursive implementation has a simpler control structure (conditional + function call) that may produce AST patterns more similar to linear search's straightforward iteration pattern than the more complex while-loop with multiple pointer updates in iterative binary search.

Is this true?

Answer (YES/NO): YES